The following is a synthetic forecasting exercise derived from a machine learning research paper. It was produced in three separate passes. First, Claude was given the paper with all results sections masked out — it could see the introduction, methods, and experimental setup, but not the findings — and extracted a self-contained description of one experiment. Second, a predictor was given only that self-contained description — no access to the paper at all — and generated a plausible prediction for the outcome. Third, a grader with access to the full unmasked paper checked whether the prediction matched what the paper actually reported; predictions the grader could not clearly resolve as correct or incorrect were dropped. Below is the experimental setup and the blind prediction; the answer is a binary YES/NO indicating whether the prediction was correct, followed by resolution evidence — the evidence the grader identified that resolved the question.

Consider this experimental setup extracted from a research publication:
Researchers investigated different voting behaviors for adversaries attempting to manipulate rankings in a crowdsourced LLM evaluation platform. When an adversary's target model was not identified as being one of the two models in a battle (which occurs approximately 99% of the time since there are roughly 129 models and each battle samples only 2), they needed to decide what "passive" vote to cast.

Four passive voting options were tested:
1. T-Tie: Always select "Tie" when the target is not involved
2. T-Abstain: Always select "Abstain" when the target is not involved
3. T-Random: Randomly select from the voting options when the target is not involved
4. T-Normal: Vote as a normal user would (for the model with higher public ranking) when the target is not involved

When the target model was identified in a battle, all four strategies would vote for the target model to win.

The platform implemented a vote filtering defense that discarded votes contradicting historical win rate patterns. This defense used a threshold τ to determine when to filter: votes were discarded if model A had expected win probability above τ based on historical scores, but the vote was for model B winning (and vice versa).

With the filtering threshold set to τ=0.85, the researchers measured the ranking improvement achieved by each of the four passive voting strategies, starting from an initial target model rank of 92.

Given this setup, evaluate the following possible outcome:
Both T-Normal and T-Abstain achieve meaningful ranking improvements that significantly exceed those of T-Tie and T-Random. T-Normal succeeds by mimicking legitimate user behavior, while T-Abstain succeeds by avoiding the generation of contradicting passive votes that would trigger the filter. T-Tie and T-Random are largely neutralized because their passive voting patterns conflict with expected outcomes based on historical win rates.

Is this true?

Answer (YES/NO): NO